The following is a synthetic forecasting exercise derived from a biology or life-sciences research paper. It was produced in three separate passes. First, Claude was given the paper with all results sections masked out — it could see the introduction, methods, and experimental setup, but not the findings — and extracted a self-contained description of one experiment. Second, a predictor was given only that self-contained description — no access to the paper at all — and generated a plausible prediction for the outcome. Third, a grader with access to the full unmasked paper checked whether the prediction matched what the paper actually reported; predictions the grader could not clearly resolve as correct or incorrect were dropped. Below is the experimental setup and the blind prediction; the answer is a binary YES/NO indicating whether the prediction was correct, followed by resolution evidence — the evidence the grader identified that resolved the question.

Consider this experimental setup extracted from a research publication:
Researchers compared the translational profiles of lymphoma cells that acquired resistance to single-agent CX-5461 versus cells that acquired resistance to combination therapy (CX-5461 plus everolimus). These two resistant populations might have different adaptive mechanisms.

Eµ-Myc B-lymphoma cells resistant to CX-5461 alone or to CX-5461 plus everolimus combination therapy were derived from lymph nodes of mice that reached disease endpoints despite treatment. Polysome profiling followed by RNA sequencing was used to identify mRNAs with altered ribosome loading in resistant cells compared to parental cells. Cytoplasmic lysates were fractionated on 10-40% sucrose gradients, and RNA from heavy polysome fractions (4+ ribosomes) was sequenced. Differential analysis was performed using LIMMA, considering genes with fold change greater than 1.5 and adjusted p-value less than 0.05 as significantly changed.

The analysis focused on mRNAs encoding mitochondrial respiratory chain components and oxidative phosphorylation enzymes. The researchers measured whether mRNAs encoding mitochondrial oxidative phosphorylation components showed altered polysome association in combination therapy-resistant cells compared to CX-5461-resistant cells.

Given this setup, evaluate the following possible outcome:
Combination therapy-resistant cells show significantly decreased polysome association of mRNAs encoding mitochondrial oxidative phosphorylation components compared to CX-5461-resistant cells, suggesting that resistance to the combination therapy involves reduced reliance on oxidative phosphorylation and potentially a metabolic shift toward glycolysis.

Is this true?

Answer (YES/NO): NO